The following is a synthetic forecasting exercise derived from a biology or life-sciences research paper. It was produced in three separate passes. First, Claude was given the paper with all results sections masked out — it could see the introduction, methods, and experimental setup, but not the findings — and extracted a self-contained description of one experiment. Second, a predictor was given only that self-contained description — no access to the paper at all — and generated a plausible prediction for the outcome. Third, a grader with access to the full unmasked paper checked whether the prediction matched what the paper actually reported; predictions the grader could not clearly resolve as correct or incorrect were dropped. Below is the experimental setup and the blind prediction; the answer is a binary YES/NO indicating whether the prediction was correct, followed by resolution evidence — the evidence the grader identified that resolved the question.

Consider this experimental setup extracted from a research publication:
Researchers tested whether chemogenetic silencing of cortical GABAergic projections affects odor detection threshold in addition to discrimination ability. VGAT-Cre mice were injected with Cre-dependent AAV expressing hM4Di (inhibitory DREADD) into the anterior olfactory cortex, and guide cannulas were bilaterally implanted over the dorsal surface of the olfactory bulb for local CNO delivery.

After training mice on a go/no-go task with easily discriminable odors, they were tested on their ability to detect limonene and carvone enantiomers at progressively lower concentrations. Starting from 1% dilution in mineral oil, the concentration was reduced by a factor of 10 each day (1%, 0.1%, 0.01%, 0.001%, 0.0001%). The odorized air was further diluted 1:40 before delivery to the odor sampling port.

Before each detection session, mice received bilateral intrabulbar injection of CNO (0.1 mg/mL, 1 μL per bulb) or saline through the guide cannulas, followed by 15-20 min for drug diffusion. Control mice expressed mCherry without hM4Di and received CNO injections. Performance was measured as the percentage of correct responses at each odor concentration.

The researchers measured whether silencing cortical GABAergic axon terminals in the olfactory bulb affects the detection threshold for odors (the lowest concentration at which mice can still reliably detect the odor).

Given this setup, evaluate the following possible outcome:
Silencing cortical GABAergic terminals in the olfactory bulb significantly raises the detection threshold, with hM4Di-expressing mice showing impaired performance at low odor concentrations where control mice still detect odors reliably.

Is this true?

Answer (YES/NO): NO